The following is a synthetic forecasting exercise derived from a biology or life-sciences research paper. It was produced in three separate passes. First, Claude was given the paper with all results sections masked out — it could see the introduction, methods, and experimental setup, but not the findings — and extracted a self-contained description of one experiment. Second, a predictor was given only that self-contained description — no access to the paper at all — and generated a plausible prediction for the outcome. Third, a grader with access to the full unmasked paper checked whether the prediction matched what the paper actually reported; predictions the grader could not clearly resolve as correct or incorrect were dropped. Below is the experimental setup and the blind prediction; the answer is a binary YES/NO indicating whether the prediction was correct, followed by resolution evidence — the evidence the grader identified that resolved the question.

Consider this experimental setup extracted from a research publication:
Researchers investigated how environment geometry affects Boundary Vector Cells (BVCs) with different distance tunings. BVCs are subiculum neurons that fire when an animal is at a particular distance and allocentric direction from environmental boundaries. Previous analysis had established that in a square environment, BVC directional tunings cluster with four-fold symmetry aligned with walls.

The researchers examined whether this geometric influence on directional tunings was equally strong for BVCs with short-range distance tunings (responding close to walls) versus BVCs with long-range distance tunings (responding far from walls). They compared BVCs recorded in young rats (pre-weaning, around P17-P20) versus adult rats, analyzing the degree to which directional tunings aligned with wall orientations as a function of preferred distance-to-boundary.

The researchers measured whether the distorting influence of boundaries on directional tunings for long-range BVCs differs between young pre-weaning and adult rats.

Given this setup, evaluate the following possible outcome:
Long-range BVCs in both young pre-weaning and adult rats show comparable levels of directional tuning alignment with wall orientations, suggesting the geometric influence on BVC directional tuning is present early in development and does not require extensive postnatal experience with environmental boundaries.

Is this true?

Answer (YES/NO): NO